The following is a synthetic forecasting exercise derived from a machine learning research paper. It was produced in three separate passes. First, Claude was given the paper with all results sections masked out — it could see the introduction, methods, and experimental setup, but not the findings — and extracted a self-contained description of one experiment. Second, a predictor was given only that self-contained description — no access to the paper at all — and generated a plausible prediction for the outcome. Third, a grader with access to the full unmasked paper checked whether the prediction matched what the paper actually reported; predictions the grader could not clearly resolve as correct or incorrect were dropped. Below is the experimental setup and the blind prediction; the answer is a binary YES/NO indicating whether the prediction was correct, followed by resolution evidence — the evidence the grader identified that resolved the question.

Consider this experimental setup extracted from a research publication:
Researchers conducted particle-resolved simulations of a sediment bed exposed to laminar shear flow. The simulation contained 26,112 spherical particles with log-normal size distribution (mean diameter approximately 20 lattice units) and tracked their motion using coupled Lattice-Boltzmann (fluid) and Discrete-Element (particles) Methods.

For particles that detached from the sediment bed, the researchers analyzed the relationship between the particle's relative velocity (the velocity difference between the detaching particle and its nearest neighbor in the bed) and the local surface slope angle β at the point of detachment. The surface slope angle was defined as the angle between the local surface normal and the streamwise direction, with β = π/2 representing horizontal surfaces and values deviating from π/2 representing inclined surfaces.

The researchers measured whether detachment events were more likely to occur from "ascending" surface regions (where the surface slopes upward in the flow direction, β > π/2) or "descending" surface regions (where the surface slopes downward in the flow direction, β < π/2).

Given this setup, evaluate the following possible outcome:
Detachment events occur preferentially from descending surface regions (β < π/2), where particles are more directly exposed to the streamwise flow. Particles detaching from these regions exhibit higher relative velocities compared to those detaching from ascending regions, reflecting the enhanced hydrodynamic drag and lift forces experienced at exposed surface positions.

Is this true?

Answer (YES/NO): NO